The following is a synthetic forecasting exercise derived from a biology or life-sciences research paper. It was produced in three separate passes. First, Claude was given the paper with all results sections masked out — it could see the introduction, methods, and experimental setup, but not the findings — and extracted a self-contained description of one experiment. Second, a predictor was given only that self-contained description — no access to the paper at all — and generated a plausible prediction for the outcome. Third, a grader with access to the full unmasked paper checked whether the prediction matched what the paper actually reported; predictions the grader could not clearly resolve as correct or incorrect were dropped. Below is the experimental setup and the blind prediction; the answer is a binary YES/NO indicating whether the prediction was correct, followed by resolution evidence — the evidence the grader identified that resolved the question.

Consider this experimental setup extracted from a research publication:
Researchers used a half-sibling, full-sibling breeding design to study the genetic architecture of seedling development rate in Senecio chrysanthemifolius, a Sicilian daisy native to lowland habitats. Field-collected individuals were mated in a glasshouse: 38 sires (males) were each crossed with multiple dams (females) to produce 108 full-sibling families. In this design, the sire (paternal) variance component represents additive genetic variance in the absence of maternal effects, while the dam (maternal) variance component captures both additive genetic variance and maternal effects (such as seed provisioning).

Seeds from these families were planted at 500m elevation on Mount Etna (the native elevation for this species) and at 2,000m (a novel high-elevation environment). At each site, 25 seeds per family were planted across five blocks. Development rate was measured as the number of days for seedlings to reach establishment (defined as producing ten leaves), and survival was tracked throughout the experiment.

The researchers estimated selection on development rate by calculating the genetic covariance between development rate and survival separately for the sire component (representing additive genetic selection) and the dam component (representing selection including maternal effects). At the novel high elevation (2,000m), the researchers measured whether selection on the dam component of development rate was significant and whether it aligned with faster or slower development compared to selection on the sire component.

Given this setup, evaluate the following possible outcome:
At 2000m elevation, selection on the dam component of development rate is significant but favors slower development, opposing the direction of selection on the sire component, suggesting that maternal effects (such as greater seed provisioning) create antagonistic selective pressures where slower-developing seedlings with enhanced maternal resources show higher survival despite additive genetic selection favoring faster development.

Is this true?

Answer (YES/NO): YES